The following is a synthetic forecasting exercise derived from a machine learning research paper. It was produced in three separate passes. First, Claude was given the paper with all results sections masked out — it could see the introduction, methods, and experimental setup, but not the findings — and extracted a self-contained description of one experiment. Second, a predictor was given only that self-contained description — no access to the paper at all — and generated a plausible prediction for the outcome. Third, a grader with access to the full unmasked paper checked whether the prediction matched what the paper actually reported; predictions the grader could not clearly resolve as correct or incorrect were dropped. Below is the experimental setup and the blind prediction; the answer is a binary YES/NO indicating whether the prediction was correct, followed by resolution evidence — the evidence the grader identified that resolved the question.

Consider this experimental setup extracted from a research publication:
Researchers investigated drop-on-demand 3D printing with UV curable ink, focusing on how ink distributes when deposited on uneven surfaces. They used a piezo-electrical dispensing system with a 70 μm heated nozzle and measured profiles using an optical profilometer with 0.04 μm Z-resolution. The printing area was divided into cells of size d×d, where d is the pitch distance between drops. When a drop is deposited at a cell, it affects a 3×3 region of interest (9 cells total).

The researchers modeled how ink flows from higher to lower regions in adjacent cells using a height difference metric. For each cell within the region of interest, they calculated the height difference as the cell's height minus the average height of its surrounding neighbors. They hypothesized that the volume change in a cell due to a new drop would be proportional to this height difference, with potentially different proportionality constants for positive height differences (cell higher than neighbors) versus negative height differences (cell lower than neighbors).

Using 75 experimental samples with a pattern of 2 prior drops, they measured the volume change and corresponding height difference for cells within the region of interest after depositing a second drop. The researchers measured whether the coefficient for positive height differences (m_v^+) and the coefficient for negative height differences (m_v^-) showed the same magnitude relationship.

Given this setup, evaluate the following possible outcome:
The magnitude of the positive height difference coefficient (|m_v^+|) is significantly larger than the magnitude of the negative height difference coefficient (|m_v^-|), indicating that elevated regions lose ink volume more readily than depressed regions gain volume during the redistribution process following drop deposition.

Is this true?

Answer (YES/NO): NO